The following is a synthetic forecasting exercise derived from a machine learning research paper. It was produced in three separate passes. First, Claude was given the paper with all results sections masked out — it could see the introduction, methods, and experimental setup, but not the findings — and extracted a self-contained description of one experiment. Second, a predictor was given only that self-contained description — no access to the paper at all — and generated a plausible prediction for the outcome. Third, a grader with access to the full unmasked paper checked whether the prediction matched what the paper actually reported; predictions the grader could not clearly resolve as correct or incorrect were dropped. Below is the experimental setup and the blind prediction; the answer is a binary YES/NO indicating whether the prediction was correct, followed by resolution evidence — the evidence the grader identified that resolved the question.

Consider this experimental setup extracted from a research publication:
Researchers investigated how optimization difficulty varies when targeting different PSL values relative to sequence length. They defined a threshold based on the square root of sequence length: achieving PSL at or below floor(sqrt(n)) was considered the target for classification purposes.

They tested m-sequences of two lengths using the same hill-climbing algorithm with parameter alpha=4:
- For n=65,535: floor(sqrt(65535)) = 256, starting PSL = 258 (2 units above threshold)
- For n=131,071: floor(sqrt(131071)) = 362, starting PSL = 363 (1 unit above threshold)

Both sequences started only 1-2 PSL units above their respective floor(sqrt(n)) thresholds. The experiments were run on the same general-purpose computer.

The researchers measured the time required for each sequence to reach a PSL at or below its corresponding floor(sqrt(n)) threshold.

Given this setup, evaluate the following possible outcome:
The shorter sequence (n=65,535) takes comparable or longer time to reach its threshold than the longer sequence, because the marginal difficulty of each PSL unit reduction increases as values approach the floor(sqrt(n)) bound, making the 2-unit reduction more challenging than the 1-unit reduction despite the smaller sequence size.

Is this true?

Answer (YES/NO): NO